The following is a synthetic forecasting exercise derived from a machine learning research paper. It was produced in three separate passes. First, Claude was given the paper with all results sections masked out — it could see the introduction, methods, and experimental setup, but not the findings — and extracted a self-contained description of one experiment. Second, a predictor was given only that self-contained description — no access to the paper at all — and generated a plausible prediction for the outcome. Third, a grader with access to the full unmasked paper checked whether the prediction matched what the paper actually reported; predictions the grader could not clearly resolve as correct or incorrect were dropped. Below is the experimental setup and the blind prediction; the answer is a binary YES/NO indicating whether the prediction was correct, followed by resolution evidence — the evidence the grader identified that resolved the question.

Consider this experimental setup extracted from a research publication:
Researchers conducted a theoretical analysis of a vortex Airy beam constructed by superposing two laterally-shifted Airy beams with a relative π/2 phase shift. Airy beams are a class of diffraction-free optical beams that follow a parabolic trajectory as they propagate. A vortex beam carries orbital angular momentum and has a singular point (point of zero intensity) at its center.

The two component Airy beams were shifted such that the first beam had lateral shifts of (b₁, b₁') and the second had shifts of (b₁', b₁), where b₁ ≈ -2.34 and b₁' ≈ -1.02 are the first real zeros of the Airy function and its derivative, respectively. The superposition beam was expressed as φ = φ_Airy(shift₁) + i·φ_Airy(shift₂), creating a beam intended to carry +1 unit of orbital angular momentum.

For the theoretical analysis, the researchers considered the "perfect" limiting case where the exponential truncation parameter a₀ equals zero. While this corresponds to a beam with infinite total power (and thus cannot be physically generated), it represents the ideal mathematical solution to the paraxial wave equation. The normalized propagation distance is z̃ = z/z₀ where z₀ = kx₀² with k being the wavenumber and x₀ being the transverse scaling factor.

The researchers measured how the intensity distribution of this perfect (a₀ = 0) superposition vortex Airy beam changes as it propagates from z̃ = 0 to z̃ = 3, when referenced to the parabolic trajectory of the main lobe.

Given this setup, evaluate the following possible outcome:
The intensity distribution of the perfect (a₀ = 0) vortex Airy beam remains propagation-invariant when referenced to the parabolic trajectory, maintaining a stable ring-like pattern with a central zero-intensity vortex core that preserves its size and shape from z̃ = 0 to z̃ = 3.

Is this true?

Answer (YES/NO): YES